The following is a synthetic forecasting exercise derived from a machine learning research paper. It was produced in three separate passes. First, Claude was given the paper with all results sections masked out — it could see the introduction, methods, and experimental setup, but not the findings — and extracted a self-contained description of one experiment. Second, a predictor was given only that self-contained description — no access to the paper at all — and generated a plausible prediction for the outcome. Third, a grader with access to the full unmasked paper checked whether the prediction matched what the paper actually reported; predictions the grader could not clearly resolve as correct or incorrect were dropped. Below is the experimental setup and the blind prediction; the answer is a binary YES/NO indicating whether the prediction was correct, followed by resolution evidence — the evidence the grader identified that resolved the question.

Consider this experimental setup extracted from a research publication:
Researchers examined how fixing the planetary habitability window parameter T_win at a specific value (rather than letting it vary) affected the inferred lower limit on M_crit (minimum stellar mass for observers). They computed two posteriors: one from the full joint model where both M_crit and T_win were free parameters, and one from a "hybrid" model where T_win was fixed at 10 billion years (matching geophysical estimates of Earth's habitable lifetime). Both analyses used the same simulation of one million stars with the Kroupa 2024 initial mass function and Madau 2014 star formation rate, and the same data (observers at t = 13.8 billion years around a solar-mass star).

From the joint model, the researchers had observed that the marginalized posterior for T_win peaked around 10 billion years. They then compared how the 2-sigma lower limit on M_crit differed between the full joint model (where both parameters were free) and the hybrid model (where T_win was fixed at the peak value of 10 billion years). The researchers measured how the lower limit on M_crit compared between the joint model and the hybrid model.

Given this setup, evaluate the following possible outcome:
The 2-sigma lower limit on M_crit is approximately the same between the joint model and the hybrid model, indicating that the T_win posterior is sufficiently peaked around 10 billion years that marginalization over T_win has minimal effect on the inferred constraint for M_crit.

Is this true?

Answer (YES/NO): NO